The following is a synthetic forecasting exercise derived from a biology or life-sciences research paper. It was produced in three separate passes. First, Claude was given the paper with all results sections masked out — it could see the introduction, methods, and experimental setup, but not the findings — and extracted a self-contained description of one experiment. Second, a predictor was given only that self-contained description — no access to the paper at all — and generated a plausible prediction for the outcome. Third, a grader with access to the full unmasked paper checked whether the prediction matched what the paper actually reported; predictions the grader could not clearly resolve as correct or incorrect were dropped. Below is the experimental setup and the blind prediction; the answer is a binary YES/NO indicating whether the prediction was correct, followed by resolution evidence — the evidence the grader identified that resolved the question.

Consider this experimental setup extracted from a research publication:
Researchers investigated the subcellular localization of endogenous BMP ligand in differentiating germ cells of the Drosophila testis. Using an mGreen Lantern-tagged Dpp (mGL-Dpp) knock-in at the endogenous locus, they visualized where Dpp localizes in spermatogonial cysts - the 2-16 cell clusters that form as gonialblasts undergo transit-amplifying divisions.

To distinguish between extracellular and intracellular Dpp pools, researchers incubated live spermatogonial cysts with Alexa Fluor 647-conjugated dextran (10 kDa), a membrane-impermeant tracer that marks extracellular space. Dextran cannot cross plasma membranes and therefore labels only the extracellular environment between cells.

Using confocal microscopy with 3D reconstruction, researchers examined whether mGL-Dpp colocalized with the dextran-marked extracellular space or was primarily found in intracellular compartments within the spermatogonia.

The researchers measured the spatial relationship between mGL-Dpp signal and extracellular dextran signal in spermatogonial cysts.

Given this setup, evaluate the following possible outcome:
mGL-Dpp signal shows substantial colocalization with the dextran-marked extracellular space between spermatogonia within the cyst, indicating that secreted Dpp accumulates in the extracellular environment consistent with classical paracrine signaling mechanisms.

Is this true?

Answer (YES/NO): YES